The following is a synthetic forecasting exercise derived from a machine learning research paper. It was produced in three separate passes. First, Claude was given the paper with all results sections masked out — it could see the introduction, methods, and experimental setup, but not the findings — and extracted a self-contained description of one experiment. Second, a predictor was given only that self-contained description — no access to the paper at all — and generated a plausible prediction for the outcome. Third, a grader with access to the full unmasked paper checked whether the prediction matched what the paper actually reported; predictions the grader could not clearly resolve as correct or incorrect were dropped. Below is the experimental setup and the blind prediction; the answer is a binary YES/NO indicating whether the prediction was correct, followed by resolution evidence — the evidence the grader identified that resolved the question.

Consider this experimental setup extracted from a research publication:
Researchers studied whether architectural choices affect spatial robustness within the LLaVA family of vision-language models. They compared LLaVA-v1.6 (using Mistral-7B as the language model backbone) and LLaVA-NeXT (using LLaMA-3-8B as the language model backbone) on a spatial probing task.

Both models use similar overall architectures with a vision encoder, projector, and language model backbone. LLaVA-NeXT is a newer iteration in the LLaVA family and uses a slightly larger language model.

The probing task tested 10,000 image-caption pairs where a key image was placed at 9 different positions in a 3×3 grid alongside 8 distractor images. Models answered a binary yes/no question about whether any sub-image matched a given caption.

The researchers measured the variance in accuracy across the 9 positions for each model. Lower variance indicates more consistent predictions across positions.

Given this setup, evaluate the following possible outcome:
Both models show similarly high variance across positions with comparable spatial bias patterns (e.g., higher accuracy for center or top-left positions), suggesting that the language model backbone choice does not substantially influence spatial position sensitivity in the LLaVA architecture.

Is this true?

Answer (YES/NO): NO